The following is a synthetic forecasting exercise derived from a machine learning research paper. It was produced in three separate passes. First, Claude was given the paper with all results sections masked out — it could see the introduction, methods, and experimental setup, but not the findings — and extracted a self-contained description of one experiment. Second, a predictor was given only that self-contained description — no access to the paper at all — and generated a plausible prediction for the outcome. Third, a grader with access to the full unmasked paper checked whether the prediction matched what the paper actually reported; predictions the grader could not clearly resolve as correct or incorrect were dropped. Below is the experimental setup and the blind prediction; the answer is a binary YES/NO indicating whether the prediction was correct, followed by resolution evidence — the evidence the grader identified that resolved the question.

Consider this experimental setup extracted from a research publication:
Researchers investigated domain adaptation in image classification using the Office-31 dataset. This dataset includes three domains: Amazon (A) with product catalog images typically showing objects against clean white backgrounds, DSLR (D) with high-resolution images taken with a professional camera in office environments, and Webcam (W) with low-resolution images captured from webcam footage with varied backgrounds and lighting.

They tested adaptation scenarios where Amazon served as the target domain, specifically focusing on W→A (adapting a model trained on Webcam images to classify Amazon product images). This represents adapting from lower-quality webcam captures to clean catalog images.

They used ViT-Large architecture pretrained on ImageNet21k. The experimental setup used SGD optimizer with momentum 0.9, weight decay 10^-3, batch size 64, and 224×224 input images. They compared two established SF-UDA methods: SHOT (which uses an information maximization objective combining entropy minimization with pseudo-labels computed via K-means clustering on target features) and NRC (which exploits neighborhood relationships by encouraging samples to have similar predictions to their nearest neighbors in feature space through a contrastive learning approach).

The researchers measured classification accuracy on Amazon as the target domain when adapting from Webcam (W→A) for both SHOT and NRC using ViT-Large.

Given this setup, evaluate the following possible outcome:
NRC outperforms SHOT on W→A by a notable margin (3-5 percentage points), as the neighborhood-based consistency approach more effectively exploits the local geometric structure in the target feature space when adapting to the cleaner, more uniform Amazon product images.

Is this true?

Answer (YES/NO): NO